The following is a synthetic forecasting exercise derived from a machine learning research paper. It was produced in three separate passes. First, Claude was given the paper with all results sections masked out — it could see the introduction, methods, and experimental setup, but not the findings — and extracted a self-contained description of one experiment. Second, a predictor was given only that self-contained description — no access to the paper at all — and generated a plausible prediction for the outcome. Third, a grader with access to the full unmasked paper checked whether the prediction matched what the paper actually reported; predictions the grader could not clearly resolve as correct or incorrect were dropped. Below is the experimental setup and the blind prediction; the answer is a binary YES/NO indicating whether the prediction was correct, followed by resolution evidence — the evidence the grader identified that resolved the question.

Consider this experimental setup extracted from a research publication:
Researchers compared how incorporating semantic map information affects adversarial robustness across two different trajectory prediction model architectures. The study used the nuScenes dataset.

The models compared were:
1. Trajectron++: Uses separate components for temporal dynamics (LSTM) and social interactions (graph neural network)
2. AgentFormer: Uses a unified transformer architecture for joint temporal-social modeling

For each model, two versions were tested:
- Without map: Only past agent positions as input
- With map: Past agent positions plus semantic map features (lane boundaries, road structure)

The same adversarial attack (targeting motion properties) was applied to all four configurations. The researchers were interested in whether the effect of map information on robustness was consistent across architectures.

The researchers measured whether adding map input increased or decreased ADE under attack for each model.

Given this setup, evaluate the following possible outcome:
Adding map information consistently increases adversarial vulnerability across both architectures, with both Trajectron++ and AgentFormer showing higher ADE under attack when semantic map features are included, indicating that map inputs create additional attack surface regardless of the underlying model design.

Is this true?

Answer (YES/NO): NO